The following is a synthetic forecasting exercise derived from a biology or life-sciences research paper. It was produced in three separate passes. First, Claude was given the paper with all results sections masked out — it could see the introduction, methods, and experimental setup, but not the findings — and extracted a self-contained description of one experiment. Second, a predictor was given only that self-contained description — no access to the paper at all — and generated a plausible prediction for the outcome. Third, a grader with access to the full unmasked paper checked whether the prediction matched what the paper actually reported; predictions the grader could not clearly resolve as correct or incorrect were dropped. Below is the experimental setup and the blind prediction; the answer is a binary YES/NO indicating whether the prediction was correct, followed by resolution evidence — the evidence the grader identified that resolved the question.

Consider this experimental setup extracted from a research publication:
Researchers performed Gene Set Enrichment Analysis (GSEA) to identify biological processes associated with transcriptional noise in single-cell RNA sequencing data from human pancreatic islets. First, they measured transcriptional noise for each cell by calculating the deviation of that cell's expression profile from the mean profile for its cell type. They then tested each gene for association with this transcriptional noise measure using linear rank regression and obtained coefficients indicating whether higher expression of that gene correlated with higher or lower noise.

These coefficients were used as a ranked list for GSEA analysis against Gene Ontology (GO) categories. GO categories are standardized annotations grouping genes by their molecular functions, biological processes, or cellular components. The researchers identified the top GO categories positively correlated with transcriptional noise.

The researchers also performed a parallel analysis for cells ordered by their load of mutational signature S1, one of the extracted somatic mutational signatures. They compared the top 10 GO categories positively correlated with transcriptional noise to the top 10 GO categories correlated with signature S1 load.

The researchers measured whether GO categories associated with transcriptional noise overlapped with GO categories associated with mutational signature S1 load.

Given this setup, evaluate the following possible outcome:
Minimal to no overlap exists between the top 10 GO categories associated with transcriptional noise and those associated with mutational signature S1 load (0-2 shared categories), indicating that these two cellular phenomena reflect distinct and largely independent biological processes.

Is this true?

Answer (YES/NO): NO